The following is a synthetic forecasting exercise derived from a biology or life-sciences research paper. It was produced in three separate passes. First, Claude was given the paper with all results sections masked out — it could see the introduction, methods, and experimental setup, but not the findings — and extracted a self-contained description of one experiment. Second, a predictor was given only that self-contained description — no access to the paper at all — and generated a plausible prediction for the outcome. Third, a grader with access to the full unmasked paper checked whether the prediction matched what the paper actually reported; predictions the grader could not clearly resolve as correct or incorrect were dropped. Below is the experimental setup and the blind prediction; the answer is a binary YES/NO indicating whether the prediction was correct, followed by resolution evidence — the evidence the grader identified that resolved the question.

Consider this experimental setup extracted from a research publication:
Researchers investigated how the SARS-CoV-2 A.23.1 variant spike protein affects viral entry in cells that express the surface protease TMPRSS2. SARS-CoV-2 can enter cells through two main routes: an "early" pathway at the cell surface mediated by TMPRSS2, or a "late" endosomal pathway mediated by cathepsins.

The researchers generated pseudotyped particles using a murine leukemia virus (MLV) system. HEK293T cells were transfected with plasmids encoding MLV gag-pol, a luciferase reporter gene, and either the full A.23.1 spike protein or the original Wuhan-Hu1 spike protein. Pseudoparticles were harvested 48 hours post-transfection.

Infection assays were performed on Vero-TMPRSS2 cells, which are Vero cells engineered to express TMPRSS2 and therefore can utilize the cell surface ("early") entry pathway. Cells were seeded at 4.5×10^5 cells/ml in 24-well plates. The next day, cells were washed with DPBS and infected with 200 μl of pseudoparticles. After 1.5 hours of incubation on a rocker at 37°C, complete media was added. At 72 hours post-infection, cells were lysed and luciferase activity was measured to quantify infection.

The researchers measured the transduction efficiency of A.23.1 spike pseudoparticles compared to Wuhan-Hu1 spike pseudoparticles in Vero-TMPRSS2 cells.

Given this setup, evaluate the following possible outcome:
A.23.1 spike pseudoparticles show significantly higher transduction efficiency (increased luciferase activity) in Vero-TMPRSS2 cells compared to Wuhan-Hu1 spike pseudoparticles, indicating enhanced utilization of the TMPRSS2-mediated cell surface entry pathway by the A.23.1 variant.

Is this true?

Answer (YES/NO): YES